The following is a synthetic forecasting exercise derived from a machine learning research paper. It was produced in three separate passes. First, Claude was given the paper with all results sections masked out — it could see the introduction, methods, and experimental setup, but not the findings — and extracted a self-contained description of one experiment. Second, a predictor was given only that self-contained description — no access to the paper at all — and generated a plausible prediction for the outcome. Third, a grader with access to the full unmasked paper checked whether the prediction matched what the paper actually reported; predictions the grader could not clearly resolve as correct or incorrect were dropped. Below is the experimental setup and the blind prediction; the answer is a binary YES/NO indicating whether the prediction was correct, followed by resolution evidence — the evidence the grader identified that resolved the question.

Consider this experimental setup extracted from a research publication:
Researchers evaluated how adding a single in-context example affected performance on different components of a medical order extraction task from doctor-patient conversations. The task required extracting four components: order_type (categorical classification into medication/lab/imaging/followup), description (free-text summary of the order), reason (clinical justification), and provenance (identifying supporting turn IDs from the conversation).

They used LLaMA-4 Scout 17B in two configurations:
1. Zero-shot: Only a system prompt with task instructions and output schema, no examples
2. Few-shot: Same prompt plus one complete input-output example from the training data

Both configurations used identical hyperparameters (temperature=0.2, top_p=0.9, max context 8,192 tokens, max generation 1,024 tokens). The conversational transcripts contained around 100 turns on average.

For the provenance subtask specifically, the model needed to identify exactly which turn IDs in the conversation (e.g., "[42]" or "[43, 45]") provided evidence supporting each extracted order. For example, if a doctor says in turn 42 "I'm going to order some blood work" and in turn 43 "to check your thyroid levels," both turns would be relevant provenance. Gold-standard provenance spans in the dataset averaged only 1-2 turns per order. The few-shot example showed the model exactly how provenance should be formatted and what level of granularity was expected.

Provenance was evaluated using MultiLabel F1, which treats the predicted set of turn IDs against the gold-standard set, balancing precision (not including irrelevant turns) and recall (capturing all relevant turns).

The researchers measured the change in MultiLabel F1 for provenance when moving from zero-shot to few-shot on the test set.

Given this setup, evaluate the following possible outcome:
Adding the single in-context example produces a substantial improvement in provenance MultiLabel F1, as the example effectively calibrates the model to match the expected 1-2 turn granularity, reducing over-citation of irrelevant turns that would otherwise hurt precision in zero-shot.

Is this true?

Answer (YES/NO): YES